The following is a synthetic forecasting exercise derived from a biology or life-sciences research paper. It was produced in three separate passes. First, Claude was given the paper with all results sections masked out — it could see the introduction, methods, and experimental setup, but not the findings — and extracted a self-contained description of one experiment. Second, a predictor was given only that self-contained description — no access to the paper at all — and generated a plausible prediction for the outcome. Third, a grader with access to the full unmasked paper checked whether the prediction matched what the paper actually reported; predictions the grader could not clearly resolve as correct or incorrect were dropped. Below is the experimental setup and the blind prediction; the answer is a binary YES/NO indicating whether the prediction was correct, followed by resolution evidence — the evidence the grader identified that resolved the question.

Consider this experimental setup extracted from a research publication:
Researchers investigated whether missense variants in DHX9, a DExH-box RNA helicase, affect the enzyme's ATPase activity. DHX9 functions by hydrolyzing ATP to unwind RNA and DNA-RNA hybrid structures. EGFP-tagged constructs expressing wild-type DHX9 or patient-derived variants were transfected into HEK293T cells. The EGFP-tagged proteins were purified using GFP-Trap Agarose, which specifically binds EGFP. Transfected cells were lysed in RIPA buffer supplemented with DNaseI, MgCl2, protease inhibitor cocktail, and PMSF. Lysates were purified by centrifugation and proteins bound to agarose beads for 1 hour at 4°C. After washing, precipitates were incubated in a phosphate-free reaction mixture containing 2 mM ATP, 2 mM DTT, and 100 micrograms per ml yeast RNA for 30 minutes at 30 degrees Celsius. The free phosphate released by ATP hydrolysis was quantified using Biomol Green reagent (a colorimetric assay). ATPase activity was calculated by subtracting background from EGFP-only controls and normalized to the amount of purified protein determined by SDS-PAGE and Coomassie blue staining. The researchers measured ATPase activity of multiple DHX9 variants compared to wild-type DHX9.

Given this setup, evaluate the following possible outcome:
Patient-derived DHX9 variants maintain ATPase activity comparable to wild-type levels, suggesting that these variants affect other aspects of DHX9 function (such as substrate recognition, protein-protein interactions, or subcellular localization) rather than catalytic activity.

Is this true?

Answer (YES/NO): NO